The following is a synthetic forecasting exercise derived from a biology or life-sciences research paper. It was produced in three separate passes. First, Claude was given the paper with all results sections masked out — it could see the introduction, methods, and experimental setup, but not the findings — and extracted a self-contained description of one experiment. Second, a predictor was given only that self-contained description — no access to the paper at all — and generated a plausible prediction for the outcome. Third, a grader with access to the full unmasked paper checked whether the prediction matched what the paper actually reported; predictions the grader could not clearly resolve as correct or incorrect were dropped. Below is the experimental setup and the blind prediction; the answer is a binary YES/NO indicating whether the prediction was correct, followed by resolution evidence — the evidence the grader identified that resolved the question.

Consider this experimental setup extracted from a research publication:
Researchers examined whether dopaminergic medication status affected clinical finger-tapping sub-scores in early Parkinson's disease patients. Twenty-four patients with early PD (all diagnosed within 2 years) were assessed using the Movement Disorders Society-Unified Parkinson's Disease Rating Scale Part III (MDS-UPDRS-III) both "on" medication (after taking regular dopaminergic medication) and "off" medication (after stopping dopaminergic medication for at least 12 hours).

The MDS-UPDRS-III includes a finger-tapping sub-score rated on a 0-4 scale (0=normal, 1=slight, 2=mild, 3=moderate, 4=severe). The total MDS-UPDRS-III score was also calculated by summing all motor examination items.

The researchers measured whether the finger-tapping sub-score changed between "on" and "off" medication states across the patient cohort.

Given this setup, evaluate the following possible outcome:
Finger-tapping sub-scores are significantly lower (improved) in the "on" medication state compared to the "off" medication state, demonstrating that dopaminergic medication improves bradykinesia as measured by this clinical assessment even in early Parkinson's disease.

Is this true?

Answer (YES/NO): NO